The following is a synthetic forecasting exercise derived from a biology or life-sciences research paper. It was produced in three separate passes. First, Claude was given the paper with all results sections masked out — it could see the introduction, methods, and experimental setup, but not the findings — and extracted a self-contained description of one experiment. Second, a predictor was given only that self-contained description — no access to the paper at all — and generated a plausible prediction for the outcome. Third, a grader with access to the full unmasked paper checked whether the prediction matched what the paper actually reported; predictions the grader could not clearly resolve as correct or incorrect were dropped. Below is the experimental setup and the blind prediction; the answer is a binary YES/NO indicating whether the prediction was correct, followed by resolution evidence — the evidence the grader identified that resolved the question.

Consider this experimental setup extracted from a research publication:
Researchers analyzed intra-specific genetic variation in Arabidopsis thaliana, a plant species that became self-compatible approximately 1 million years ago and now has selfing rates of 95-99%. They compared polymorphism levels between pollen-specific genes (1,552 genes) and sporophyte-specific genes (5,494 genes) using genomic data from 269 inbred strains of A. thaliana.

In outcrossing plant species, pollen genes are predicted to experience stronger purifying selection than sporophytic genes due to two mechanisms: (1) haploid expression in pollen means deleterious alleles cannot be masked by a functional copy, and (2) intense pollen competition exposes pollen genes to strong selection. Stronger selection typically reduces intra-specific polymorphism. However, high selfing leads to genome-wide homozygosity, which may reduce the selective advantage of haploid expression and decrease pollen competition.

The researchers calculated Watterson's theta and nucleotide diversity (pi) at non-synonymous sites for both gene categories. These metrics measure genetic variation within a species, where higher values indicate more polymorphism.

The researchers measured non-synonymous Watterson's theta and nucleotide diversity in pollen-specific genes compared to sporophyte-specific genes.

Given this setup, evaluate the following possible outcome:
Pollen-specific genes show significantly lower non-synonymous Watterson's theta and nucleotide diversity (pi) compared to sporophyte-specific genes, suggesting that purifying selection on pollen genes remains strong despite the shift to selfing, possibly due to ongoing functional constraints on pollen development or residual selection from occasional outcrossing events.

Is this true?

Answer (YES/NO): NO